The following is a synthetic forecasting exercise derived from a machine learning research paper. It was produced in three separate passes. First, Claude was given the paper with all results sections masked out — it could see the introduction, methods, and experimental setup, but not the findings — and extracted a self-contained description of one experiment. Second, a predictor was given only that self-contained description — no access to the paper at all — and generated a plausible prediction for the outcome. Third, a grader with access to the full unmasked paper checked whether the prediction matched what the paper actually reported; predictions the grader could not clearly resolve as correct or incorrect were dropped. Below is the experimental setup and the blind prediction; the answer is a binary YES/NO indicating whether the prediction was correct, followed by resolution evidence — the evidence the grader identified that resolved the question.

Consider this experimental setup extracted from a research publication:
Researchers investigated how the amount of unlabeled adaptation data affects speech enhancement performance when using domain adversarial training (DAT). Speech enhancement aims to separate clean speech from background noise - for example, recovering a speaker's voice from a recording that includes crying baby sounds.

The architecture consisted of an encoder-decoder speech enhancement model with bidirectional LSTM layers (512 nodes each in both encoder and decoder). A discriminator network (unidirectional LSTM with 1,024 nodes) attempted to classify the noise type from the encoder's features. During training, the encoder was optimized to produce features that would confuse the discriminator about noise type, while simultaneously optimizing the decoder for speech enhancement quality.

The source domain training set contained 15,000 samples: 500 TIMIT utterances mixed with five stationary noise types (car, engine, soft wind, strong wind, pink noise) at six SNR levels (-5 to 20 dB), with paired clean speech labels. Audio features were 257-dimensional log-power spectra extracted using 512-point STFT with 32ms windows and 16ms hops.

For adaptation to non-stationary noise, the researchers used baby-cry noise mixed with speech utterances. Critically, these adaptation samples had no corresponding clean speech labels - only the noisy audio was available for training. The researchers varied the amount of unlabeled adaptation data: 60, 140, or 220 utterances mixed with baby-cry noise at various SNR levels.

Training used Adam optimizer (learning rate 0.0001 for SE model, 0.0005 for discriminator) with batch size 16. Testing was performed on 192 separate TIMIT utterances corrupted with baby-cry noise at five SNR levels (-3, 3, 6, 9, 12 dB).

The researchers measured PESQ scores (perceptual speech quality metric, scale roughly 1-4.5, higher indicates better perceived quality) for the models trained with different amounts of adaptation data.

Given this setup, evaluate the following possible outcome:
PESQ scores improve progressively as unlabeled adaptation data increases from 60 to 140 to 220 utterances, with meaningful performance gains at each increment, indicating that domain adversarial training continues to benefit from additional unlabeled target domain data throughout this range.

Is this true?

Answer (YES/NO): YES